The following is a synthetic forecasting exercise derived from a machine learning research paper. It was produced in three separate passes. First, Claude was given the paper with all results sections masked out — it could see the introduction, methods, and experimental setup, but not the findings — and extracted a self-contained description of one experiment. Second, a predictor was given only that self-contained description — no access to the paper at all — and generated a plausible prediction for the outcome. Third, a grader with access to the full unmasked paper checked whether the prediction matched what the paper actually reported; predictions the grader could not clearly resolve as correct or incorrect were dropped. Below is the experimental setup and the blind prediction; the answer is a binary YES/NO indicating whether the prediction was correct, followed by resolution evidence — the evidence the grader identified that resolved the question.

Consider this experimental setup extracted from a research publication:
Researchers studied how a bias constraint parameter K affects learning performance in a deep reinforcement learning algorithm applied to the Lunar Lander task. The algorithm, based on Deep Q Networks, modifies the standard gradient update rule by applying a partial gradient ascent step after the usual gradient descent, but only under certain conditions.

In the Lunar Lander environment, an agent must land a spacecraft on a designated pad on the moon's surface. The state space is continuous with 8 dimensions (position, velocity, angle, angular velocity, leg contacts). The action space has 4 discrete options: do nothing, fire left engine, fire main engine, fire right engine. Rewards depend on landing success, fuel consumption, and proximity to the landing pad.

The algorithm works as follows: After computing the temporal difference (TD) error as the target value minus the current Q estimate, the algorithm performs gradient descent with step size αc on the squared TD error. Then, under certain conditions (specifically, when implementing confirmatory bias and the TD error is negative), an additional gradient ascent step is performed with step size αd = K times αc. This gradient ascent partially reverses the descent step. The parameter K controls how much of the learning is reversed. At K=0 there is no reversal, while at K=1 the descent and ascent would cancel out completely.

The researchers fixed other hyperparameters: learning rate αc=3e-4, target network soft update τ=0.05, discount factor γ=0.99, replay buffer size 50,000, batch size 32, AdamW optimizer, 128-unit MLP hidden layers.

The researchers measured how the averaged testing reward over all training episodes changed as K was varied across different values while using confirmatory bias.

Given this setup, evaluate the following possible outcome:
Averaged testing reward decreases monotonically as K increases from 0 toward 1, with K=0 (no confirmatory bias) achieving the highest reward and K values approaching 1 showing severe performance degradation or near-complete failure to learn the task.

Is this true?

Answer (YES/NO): NO